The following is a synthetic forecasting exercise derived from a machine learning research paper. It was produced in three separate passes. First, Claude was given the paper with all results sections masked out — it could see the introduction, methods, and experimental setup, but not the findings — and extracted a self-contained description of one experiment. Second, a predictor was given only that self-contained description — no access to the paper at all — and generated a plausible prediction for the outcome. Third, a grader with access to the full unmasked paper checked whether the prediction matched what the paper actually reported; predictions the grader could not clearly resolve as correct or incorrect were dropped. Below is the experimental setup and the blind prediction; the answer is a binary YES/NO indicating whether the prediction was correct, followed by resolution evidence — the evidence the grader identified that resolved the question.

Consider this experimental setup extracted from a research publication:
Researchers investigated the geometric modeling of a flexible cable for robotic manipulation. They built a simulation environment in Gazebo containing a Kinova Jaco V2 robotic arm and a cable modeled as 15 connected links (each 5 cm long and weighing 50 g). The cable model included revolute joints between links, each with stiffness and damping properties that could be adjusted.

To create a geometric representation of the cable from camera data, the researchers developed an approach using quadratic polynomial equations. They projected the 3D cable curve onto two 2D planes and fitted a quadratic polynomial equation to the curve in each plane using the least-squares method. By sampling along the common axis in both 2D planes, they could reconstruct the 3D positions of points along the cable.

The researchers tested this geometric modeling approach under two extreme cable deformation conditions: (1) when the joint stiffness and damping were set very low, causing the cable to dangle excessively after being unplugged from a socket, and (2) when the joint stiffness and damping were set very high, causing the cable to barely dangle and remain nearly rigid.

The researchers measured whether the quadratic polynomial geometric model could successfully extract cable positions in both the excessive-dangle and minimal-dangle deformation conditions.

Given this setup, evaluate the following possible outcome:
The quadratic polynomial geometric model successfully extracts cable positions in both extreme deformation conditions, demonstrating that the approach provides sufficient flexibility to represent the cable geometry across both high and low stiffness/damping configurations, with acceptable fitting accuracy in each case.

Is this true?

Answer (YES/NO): YES